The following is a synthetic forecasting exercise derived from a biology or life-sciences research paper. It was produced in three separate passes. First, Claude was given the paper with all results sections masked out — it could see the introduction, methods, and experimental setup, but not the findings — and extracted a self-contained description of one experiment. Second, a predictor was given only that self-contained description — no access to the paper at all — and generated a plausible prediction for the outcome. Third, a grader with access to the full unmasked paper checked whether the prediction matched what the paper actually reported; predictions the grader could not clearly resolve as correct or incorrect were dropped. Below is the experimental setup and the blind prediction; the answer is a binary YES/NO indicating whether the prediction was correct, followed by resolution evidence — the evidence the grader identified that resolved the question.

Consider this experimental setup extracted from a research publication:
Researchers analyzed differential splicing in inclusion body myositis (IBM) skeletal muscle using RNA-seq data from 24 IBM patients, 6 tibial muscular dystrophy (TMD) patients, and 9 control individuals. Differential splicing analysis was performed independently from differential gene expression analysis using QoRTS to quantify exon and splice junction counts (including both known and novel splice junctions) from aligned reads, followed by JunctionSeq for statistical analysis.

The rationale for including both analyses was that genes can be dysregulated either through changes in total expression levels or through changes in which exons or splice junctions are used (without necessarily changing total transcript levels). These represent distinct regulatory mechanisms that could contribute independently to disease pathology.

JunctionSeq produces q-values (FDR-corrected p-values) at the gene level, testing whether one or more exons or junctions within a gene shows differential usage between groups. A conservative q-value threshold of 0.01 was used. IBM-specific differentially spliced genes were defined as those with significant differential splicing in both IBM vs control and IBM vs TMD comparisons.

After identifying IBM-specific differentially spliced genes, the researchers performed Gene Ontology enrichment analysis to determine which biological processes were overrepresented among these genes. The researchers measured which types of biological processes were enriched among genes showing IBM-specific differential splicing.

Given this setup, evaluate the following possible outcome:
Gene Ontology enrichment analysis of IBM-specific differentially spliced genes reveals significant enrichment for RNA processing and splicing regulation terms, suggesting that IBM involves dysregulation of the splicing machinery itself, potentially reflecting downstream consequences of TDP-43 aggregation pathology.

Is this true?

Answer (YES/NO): YES